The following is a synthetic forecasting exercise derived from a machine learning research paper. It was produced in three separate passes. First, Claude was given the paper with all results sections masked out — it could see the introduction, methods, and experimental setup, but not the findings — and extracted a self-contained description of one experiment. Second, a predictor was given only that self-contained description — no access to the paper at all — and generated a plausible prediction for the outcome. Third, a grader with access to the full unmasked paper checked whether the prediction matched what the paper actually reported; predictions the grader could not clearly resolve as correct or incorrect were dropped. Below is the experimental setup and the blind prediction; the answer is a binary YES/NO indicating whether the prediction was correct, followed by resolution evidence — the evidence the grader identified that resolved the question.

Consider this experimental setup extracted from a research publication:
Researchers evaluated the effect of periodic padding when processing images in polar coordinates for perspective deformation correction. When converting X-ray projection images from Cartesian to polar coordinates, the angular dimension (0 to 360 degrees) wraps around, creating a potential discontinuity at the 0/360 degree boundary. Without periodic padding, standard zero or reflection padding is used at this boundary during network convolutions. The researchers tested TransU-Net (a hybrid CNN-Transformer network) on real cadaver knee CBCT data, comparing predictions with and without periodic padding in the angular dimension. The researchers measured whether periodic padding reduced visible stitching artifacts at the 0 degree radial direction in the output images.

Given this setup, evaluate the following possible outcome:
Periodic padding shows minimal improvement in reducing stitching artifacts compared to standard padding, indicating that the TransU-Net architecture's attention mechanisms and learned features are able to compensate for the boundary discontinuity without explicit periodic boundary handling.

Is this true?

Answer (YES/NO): NO